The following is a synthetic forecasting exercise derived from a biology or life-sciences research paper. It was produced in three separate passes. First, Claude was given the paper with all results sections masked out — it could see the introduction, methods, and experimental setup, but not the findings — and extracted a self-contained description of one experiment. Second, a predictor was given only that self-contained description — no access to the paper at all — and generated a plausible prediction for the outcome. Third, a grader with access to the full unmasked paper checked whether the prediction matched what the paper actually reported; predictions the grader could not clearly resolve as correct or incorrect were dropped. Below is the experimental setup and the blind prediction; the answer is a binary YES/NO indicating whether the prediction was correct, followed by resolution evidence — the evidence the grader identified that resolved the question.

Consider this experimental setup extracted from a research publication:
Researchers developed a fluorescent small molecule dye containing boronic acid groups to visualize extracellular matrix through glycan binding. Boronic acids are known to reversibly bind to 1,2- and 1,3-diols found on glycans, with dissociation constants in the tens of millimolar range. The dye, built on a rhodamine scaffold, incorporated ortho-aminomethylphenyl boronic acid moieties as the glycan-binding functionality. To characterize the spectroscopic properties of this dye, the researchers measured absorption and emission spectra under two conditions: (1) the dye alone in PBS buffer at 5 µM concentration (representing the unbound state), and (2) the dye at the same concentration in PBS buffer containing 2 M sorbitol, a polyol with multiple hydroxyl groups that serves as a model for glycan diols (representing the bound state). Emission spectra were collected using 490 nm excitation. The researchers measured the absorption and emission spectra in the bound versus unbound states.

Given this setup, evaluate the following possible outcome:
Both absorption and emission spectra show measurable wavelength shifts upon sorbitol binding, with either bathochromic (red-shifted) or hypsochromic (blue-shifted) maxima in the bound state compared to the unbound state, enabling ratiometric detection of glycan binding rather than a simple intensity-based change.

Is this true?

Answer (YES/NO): YES